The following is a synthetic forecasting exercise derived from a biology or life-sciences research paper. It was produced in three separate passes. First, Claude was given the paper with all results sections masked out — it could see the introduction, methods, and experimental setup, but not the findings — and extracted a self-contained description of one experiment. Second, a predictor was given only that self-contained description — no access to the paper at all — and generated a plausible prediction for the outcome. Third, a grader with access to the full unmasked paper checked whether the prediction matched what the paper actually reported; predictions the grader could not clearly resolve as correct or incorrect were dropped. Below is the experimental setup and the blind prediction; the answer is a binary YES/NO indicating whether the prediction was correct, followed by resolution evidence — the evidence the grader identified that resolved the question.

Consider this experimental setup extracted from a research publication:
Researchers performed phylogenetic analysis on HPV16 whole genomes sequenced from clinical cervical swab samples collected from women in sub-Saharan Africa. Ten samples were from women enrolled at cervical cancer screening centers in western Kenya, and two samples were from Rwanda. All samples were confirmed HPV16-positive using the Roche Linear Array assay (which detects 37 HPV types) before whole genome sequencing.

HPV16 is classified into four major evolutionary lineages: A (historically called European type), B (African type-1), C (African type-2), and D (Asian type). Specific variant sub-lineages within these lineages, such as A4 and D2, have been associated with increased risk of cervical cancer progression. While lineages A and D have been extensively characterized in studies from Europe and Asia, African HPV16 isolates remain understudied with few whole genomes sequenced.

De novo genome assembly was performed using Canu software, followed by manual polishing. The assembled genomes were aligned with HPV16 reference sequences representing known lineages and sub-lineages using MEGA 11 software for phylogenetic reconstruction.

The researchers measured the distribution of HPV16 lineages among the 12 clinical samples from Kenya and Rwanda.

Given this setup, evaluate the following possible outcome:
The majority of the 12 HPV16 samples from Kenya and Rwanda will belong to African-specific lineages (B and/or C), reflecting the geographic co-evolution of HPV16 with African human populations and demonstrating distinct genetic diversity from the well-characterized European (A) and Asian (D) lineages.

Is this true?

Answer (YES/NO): NO